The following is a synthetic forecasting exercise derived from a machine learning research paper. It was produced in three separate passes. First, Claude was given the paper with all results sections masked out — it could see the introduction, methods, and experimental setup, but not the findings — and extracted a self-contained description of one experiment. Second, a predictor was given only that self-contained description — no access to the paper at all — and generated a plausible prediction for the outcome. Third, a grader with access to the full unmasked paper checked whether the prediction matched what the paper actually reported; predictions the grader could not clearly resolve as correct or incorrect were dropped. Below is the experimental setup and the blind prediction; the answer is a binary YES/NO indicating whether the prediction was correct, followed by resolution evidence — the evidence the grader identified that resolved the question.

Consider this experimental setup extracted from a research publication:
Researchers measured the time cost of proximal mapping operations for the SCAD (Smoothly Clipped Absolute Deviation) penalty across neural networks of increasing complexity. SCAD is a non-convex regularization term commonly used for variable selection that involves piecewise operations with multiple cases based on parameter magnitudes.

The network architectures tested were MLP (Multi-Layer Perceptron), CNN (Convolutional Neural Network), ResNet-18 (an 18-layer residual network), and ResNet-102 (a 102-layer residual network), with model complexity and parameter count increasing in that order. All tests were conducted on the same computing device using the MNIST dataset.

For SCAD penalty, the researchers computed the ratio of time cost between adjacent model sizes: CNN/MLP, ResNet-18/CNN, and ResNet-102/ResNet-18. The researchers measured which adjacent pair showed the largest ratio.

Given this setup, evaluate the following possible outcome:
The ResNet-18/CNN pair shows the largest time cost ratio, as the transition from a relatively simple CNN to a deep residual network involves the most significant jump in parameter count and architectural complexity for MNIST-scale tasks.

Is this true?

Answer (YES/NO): YES